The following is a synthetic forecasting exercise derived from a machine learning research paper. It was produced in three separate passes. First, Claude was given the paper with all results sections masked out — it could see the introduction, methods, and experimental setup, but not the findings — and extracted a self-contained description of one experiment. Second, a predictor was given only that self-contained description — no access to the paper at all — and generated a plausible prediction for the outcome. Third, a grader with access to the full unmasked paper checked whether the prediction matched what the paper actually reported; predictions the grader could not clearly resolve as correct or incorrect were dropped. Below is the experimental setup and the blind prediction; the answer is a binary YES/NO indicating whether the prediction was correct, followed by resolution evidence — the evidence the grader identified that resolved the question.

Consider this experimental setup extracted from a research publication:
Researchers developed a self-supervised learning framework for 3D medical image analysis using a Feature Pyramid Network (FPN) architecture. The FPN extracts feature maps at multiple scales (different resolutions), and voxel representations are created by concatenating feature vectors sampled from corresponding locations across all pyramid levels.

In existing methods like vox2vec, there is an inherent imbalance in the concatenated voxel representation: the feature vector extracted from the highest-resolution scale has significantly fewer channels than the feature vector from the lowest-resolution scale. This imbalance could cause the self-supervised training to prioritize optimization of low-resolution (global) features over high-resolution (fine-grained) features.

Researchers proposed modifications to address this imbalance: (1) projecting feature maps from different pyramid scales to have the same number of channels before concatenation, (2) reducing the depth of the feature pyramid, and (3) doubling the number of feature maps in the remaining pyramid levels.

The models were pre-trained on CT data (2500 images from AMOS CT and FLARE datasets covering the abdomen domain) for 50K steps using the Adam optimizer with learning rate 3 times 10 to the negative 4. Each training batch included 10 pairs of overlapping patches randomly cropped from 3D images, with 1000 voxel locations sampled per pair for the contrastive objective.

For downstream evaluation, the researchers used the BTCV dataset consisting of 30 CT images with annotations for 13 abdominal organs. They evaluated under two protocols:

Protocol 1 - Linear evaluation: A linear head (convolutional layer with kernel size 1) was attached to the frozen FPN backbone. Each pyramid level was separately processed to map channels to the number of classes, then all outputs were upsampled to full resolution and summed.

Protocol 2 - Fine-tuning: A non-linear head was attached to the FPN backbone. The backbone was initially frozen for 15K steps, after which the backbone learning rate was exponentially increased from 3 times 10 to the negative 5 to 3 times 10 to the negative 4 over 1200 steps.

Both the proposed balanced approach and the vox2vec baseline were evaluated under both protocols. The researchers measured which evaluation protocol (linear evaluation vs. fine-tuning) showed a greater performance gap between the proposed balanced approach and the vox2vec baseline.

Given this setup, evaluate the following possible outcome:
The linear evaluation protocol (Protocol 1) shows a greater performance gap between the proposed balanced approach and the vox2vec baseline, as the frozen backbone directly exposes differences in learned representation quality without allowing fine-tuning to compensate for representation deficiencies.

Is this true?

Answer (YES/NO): YES